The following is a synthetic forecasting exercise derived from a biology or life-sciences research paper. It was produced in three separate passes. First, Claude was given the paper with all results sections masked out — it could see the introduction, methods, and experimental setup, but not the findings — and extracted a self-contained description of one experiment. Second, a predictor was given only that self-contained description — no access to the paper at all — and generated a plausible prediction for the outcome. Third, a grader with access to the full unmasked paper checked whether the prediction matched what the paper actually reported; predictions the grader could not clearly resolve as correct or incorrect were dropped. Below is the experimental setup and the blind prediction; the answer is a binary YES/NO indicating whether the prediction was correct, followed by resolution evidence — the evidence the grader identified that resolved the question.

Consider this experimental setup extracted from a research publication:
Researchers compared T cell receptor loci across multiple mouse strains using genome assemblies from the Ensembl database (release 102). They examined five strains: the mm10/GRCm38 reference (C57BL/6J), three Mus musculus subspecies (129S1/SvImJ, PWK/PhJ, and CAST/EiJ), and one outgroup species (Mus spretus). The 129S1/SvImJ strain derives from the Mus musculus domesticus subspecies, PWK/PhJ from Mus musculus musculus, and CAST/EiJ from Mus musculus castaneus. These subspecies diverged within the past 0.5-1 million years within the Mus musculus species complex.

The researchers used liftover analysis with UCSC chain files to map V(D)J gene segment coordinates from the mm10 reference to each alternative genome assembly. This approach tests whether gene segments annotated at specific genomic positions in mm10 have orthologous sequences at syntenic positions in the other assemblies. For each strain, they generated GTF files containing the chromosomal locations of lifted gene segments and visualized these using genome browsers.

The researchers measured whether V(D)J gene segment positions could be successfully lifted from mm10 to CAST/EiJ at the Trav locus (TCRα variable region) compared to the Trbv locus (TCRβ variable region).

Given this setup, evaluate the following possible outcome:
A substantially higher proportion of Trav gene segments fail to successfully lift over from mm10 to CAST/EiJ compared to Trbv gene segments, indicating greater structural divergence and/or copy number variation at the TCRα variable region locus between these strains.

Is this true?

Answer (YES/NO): YES